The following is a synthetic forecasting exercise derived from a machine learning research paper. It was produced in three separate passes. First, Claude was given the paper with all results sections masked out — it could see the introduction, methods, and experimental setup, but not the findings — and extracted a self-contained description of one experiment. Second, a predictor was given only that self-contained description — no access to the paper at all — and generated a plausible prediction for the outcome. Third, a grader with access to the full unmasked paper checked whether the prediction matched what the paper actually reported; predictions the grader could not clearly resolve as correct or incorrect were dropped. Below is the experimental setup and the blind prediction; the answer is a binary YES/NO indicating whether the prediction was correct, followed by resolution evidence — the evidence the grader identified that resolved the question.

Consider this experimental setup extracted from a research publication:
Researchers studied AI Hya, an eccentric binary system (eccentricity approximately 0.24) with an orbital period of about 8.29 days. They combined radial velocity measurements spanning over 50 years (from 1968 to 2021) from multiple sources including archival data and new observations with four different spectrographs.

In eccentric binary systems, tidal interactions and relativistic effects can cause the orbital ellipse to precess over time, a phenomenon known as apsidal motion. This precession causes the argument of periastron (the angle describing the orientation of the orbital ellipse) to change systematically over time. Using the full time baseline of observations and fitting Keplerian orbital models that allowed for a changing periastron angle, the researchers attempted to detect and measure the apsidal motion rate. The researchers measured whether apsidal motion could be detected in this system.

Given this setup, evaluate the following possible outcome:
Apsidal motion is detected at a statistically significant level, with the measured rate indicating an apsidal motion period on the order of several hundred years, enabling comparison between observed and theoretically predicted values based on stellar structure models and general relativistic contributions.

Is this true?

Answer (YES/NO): NO